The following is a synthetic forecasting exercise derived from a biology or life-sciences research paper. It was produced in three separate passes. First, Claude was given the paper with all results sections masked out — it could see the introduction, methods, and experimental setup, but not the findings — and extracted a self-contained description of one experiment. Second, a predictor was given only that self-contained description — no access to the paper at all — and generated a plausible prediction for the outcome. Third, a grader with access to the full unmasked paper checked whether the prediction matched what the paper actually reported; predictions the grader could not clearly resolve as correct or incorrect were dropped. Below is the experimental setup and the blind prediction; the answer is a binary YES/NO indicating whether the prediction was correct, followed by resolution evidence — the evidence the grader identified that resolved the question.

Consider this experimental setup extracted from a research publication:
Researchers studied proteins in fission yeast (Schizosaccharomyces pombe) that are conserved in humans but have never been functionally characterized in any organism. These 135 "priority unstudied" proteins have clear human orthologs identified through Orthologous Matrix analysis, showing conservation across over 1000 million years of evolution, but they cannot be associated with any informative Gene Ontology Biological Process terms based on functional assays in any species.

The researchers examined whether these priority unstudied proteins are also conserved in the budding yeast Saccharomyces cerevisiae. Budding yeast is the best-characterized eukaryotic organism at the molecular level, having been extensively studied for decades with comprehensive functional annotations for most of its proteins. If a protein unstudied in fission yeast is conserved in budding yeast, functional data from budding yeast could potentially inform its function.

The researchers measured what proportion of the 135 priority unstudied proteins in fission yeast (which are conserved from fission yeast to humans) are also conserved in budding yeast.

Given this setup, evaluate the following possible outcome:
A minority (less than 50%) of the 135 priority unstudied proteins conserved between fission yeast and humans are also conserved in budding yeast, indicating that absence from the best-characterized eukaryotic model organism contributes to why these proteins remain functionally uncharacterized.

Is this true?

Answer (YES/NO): NO